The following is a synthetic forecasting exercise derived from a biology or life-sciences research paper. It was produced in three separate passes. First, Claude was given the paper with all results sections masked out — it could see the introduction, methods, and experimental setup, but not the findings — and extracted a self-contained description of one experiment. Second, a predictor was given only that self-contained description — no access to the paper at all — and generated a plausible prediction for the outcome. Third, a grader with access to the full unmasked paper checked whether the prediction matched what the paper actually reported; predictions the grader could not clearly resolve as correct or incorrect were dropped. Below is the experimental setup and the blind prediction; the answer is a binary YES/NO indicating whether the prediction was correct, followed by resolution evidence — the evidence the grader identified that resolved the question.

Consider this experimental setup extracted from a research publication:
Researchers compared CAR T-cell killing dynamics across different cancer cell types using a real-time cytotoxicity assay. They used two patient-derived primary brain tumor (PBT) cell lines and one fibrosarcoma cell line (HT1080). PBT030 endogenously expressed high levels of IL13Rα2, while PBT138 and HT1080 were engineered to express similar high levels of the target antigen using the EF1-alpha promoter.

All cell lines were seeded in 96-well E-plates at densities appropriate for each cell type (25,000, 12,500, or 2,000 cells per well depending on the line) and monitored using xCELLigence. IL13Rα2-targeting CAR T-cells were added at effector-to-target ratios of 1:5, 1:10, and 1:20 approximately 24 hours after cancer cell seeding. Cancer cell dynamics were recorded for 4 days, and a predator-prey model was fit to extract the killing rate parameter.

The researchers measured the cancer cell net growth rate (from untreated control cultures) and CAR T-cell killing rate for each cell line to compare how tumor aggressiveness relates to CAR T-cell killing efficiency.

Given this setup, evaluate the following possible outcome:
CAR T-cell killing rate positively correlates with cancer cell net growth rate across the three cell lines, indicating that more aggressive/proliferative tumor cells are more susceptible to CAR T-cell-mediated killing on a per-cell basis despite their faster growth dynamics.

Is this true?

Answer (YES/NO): NO